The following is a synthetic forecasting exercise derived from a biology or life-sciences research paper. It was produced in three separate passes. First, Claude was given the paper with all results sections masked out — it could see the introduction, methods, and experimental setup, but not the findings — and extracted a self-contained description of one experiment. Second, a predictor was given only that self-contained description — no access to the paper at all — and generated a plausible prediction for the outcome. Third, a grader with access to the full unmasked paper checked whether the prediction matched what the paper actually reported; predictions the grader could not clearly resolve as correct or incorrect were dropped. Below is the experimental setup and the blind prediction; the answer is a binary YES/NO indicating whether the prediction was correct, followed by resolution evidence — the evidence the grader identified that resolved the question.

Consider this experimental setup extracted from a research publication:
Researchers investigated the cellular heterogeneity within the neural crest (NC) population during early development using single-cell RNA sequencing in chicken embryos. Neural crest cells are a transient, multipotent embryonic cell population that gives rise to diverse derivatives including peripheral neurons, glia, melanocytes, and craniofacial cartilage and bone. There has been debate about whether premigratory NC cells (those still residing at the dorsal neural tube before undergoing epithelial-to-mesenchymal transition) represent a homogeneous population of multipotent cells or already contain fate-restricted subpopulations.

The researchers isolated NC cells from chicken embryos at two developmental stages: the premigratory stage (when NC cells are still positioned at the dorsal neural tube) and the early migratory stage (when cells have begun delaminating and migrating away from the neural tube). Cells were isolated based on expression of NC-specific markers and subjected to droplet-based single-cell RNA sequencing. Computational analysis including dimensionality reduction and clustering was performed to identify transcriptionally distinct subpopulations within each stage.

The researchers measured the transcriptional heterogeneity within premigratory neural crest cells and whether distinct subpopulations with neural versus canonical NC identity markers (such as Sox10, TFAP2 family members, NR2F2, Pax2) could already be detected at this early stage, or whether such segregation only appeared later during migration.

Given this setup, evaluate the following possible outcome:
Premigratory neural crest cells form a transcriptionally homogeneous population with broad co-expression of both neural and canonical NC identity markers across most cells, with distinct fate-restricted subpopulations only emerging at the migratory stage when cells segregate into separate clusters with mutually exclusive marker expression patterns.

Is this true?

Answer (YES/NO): NO